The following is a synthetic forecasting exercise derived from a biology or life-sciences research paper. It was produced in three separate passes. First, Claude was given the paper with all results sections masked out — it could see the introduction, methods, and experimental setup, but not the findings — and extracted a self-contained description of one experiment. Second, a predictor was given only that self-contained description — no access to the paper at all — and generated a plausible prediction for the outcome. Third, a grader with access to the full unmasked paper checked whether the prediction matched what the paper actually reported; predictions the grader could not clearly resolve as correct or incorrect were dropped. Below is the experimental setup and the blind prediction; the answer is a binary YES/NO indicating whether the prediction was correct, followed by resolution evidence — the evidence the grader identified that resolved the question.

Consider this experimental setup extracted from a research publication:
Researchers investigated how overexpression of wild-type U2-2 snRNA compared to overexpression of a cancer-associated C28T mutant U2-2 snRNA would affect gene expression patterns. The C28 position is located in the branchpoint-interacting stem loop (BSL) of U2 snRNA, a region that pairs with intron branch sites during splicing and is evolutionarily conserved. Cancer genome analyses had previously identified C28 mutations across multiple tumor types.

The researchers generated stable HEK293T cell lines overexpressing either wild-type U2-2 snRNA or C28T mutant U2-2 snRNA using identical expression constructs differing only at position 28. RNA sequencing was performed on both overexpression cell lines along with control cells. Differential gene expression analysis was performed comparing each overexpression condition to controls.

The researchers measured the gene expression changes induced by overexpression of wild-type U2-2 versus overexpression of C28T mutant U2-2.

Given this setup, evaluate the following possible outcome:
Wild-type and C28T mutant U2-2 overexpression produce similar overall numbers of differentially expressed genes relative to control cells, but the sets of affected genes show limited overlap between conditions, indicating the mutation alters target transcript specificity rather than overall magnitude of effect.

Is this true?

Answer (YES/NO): NO